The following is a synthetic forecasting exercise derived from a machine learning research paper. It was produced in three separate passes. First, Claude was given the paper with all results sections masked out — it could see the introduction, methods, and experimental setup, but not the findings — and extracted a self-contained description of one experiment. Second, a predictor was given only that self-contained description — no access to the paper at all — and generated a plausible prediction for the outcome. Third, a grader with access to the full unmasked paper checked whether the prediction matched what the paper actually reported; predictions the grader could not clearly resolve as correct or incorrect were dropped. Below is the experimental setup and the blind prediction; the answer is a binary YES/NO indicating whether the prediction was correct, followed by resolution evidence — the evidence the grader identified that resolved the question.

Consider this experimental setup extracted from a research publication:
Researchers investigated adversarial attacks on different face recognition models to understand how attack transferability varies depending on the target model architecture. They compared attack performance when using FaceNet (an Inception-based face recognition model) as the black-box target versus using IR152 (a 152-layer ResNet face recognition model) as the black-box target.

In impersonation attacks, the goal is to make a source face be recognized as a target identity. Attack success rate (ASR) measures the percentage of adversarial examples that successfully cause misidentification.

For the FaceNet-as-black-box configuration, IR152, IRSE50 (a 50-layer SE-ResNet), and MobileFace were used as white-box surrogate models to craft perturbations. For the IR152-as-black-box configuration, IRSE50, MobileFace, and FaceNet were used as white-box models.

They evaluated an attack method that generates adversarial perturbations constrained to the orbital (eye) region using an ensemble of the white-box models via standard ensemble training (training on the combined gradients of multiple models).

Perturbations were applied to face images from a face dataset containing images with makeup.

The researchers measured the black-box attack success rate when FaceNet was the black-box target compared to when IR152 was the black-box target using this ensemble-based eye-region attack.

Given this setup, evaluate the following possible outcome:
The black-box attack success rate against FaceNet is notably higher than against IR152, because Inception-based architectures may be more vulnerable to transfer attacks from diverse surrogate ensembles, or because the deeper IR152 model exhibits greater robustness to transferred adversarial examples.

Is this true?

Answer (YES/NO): YES